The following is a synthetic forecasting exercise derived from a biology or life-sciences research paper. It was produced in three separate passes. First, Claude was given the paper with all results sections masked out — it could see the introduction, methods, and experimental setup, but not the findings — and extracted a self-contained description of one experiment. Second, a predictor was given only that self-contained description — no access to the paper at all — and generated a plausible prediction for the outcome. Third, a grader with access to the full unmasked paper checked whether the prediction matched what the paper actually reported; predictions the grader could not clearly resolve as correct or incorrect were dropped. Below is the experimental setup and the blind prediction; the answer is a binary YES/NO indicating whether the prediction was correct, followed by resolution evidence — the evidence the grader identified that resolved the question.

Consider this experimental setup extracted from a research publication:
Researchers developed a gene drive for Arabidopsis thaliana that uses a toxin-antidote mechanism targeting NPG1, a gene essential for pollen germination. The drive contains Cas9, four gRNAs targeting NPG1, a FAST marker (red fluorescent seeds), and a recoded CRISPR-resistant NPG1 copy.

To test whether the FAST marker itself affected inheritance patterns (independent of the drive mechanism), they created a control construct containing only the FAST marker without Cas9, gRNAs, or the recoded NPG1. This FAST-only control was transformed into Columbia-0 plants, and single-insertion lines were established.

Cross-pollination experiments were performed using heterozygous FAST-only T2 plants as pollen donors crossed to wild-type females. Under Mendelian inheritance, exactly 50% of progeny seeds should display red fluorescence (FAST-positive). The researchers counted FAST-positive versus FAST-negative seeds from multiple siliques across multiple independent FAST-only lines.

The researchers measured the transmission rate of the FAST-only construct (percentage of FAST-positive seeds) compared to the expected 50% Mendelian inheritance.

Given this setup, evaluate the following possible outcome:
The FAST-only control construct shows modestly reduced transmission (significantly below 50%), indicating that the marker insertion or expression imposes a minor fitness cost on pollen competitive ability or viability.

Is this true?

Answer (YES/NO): NO